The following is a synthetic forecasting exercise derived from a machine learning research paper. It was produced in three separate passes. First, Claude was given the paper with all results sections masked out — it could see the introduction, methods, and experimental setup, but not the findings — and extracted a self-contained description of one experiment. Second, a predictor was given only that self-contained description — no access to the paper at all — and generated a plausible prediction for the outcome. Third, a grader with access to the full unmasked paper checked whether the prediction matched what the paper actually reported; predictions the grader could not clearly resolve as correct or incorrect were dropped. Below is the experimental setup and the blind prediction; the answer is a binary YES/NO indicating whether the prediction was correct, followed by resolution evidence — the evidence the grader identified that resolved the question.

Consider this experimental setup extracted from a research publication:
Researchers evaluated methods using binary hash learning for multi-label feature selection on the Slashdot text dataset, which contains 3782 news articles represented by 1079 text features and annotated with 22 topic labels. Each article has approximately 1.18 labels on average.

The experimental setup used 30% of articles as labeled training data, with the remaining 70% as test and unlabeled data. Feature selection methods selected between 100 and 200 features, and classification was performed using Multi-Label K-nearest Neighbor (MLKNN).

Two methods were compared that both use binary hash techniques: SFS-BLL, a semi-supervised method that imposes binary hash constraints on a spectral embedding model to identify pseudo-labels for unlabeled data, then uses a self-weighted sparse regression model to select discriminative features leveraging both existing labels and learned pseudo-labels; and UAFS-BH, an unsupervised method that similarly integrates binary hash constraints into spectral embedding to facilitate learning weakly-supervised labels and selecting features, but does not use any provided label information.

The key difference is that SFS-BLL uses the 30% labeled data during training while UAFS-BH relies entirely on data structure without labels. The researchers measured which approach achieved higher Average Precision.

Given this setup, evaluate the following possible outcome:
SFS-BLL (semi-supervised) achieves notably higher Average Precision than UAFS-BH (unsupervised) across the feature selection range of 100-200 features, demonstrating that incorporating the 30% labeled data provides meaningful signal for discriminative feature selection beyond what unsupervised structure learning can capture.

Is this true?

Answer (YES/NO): NO